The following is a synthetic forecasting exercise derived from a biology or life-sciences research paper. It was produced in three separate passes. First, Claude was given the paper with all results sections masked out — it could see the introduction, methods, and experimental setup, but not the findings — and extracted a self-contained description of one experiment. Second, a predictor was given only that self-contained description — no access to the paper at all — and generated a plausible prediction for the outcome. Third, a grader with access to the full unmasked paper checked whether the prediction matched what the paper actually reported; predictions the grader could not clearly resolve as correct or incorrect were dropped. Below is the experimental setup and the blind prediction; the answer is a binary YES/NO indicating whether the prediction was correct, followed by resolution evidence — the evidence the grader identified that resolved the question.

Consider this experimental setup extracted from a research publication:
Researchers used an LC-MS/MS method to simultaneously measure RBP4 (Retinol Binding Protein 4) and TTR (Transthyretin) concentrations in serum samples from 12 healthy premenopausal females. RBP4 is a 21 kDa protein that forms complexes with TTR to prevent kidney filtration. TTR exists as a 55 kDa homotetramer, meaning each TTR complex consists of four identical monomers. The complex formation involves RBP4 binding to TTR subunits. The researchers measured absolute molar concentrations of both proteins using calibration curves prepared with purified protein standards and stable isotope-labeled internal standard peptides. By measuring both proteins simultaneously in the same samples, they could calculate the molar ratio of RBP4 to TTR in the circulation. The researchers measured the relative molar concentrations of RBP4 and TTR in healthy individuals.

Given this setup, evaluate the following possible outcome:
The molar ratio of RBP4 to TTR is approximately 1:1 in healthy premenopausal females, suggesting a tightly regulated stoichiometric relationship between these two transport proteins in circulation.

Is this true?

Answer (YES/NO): NO